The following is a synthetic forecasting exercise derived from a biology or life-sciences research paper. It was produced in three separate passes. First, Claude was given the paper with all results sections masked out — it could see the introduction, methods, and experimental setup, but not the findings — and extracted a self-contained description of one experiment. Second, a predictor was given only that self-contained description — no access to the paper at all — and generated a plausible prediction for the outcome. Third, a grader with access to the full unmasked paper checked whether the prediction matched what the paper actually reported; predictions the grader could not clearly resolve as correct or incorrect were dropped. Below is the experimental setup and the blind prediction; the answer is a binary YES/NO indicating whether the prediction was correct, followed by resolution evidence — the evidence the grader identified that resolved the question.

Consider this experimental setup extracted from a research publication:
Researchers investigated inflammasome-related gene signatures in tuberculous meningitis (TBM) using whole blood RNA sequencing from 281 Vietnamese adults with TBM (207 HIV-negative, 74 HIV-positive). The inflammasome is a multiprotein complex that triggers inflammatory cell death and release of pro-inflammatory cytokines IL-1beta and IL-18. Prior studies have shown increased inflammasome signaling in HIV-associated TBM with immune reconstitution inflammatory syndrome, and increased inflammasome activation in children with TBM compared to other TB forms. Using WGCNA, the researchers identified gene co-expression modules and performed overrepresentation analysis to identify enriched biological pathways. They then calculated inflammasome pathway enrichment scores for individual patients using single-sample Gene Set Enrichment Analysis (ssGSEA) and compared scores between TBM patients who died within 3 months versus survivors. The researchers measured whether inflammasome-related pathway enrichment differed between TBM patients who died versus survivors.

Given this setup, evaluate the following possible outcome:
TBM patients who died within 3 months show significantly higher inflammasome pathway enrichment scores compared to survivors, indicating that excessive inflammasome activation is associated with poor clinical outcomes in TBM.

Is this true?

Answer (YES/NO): NO